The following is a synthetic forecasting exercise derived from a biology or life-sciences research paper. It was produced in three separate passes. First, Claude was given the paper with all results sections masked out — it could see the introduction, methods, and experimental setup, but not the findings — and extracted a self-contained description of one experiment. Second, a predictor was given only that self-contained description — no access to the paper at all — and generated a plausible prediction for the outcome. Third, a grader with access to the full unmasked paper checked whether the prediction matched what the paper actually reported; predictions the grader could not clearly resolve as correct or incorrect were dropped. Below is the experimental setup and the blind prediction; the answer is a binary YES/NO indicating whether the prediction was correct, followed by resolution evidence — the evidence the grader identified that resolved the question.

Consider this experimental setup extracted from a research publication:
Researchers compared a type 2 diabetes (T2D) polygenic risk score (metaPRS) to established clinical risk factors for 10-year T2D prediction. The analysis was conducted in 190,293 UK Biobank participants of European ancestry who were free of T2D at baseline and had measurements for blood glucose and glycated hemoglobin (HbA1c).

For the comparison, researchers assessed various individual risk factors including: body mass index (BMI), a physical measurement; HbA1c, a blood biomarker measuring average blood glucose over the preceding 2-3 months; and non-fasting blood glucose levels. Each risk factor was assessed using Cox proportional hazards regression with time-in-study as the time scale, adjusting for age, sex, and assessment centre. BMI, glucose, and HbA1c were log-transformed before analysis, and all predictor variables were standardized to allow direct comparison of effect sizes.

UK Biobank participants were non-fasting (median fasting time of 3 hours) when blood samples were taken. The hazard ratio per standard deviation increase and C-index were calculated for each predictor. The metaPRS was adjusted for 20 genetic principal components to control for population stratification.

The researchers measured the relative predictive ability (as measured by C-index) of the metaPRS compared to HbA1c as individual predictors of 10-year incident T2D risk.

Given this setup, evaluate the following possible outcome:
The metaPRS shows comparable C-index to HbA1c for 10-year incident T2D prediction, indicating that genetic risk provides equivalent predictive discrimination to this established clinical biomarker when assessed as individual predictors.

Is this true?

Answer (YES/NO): NO